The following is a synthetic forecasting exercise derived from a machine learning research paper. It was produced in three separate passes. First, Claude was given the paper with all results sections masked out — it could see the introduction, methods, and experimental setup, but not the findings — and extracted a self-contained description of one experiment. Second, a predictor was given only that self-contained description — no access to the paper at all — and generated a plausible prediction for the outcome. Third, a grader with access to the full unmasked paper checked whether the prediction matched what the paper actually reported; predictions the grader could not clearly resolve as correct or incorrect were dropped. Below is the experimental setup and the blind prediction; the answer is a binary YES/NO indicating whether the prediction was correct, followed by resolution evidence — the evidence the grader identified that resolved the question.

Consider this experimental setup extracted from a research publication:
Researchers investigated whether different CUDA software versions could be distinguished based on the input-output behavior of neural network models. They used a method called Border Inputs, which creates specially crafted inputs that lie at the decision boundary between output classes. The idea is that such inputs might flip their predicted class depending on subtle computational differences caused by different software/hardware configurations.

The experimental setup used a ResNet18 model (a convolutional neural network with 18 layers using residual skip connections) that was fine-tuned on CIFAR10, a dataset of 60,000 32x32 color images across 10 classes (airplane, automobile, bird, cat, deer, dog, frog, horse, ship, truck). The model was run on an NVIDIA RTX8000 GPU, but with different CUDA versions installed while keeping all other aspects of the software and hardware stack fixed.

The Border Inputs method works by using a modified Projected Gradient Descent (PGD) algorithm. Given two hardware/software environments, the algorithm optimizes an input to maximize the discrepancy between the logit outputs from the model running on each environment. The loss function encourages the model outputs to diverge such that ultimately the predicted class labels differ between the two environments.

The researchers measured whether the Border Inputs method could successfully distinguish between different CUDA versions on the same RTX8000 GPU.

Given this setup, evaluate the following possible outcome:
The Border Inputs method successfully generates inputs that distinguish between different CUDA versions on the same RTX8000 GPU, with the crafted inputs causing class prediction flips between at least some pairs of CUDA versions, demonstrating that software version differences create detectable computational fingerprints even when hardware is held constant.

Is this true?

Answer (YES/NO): NO